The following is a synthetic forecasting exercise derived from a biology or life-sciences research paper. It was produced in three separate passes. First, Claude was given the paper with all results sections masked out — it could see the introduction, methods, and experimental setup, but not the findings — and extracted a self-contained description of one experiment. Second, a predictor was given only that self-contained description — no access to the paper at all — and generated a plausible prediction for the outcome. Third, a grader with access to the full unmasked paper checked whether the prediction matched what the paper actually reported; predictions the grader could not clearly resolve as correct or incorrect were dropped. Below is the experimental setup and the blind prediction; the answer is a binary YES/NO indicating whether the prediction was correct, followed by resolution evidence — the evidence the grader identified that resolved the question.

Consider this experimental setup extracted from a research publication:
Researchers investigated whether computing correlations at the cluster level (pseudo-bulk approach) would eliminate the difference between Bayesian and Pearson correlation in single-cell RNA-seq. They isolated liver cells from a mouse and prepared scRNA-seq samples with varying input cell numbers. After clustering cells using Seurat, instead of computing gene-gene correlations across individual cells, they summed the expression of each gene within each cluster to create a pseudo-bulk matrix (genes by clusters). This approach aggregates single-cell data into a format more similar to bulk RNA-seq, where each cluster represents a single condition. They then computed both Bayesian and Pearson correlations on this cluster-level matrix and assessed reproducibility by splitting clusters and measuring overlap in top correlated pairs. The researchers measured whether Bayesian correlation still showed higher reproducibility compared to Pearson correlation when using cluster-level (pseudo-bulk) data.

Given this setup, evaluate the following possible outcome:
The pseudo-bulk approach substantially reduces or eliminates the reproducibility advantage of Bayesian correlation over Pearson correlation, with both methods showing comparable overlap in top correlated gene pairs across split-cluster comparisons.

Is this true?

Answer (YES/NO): NO